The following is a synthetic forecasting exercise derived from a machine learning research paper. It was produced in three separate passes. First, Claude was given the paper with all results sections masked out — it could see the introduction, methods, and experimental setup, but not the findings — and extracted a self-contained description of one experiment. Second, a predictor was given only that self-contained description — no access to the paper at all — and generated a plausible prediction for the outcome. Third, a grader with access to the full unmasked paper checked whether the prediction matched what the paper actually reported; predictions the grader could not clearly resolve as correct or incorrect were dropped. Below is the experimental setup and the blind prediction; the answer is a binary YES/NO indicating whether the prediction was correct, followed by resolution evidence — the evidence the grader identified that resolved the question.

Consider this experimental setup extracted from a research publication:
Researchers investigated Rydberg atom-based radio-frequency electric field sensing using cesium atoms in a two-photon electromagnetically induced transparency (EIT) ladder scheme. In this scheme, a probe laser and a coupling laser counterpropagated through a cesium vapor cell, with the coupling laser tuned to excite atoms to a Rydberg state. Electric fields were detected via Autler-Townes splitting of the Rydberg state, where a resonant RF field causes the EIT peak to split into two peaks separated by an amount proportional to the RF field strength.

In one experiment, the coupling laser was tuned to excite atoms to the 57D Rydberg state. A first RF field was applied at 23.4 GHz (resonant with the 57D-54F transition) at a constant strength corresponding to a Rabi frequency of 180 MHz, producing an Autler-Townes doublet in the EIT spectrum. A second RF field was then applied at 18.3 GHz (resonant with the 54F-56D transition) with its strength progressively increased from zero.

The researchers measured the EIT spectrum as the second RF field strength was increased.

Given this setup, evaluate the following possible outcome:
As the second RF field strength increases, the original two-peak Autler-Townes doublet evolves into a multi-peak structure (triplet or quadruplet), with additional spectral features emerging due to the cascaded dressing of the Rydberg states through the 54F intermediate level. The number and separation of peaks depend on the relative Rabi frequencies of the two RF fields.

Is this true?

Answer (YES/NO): NO